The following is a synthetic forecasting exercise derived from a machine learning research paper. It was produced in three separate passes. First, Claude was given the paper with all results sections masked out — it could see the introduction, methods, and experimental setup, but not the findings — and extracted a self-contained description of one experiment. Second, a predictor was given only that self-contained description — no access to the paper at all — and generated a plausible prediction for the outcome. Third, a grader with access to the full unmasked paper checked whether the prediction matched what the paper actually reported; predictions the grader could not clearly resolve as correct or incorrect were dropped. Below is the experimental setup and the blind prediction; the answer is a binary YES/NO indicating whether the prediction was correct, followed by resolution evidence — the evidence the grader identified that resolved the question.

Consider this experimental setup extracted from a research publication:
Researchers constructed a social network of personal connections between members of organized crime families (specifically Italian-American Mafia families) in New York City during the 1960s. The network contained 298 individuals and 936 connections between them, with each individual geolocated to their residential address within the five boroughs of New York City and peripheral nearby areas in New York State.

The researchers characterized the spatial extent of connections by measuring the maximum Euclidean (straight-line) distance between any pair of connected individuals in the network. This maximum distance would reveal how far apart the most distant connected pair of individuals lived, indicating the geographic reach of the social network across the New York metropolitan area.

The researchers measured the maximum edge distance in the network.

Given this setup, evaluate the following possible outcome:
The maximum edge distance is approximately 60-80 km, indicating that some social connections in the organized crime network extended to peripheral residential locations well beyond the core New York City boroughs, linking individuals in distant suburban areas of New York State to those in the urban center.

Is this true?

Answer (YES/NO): NO